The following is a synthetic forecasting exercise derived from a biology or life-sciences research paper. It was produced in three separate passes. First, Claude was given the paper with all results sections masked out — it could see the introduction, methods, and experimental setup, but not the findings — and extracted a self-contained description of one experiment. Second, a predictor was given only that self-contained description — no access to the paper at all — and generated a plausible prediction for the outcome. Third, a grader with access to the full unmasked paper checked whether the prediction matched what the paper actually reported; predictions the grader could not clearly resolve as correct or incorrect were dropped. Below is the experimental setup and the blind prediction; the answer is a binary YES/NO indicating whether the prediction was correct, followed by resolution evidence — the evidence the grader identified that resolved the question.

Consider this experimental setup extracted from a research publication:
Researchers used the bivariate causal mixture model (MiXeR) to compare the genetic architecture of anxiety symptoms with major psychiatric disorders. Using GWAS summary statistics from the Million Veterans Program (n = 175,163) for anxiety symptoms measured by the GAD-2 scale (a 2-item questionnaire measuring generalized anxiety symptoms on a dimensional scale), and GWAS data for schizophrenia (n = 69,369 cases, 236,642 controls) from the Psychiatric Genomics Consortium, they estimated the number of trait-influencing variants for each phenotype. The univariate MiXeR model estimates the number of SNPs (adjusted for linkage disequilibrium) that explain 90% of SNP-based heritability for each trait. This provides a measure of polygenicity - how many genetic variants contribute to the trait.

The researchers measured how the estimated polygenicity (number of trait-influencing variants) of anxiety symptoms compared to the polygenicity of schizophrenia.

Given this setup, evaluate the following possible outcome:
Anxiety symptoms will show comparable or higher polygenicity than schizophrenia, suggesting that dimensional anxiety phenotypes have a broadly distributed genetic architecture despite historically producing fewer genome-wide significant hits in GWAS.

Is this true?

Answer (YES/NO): YES